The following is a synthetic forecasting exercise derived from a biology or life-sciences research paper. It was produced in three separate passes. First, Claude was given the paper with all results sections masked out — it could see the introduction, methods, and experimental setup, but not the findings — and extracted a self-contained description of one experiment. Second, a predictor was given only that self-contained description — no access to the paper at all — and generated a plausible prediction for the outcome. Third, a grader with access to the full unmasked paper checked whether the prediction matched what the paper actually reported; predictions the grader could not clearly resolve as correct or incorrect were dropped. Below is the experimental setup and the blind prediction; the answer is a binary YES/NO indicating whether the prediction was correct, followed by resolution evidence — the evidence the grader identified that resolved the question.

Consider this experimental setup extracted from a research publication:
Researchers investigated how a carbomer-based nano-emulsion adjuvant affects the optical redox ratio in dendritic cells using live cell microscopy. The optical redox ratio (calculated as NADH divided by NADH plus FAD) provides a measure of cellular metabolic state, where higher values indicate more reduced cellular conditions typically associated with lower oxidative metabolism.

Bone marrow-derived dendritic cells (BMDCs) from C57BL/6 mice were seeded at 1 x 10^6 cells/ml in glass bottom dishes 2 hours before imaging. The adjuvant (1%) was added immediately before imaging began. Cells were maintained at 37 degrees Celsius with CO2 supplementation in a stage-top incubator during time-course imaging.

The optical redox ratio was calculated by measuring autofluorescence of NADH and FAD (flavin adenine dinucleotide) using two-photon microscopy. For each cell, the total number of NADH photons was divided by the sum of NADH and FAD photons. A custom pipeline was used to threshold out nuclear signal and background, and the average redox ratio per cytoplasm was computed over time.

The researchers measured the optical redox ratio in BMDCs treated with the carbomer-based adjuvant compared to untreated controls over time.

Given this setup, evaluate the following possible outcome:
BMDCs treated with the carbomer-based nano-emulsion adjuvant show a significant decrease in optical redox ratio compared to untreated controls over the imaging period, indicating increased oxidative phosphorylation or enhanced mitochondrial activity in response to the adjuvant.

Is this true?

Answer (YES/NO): NO